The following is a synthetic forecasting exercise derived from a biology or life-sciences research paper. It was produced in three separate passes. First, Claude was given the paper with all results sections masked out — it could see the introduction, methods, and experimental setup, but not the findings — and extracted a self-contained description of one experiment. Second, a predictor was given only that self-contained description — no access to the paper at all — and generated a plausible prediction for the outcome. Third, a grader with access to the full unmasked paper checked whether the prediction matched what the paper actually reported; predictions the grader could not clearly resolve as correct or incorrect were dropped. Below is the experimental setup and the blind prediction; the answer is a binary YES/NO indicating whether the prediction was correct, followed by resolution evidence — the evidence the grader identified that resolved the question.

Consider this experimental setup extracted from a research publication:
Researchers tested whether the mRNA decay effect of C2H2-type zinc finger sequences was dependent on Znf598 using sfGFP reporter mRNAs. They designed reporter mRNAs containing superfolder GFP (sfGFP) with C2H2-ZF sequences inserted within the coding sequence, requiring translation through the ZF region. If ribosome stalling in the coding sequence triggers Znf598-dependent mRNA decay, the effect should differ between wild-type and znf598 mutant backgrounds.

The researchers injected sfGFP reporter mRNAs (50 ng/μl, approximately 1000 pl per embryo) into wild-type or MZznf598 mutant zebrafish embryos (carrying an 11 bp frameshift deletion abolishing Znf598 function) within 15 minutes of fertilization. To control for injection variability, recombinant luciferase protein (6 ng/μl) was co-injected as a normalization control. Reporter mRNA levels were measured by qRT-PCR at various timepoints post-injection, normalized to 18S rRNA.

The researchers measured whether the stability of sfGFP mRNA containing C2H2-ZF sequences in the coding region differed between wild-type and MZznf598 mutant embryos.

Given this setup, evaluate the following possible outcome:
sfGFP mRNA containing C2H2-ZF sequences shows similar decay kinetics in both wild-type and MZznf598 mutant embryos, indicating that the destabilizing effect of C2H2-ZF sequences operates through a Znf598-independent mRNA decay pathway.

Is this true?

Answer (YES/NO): NO